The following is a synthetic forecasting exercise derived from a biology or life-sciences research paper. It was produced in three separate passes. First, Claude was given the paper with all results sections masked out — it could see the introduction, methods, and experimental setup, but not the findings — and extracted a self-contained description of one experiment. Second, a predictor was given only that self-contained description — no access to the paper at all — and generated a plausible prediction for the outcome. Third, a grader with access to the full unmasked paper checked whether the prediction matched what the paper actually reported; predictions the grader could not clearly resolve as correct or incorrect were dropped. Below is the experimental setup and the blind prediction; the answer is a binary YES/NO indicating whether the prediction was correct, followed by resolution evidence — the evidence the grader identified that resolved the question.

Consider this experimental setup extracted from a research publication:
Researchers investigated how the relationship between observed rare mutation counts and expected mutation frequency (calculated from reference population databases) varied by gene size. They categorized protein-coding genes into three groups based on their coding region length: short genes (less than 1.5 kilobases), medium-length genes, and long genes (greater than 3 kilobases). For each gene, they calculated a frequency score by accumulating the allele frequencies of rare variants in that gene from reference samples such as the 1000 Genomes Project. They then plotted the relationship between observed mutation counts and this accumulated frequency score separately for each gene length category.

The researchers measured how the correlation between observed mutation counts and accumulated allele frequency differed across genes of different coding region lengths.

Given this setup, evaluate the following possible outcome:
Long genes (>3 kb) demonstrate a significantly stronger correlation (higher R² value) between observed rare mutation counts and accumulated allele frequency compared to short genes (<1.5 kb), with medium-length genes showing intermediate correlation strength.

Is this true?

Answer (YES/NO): NO